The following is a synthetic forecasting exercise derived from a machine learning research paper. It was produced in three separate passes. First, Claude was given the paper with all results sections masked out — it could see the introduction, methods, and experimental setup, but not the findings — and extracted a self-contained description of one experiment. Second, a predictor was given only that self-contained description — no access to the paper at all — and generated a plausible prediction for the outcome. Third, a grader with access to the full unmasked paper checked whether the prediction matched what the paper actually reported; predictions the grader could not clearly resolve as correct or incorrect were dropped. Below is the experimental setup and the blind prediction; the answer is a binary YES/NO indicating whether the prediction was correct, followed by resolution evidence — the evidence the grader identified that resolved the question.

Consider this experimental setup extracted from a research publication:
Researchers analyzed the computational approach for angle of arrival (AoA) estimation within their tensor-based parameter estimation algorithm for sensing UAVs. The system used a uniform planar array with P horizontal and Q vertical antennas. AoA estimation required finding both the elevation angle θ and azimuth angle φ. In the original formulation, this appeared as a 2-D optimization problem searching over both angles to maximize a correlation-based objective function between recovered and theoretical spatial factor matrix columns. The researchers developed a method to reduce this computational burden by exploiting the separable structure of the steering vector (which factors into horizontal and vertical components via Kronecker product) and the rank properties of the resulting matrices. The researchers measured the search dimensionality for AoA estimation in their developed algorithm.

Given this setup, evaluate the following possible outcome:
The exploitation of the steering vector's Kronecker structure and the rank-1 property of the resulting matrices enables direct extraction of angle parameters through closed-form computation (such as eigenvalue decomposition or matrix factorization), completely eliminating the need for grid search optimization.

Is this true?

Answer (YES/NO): NO